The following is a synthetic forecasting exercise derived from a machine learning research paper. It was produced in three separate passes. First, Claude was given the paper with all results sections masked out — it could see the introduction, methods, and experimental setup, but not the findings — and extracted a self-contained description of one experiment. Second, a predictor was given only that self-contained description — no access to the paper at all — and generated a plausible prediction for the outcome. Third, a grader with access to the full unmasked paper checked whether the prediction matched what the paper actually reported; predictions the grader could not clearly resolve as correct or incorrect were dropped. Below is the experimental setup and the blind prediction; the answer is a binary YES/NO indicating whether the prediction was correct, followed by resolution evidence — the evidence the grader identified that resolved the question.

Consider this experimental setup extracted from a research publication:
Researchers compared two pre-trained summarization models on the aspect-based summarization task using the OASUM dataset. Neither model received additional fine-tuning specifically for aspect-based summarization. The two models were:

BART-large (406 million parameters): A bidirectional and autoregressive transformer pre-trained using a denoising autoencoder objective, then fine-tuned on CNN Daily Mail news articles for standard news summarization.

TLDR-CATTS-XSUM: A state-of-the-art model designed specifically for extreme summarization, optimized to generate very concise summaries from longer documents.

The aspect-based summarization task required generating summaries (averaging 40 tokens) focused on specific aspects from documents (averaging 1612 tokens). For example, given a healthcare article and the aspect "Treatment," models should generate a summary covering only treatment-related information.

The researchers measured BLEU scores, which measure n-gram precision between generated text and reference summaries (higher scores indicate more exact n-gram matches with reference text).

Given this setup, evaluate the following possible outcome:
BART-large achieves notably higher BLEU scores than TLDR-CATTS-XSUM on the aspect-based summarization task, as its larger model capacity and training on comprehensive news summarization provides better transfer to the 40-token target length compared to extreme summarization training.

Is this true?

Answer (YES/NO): NO